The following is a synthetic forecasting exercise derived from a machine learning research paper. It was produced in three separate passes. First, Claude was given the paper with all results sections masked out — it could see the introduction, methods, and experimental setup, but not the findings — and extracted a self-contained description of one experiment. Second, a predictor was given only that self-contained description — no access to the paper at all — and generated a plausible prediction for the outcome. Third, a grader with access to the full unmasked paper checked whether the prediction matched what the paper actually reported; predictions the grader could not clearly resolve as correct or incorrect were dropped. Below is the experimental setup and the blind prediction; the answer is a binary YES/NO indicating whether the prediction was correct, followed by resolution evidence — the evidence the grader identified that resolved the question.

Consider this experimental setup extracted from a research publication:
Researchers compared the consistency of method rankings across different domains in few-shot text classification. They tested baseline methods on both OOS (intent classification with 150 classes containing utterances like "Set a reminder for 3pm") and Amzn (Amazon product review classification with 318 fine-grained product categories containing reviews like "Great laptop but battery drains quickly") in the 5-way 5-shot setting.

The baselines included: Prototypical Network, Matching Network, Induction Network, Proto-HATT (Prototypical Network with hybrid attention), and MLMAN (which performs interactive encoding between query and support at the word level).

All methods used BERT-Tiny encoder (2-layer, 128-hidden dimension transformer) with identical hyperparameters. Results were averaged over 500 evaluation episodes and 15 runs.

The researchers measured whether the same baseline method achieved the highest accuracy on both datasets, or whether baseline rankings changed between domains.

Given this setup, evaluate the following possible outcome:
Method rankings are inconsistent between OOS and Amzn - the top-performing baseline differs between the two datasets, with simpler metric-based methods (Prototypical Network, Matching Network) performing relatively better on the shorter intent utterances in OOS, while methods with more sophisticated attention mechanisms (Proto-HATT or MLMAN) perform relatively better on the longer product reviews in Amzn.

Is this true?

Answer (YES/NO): NO